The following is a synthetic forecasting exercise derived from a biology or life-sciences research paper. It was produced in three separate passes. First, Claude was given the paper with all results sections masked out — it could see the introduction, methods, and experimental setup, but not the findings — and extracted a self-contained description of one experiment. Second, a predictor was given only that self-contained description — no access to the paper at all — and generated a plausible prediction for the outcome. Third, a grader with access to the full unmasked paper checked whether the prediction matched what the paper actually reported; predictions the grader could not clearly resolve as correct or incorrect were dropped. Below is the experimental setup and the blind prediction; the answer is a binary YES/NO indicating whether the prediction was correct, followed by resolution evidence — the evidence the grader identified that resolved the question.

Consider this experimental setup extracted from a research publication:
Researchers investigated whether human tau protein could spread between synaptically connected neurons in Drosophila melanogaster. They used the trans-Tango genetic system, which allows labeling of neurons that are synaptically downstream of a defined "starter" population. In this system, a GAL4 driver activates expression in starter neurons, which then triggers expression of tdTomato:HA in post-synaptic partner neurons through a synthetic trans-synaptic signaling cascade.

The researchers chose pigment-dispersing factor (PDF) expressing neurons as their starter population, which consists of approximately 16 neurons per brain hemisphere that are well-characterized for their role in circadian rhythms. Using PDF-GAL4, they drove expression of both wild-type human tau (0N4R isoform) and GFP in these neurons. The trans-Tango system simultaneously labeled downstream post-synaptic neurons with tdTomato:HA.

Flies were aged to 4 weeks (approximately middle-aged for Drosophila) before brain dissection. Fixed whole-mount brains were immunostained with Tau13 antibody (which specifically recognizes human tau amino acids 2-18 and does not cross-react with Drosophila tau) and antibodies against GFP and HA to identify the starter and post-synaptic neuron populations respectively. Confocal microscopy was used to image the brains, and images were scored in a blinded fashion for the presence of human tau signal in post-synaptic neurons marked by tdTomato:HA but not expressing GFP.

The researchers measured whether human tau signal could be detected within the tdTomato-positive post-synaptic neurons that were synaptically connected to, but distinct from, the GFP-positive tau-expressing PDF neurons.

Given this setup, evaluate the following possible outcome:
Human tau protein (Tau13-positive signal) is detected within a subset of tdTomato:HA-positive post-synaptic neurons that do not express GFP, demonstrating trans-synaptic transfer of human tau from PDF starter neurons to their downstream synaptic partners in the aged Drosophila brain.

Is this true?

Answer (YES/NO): NO